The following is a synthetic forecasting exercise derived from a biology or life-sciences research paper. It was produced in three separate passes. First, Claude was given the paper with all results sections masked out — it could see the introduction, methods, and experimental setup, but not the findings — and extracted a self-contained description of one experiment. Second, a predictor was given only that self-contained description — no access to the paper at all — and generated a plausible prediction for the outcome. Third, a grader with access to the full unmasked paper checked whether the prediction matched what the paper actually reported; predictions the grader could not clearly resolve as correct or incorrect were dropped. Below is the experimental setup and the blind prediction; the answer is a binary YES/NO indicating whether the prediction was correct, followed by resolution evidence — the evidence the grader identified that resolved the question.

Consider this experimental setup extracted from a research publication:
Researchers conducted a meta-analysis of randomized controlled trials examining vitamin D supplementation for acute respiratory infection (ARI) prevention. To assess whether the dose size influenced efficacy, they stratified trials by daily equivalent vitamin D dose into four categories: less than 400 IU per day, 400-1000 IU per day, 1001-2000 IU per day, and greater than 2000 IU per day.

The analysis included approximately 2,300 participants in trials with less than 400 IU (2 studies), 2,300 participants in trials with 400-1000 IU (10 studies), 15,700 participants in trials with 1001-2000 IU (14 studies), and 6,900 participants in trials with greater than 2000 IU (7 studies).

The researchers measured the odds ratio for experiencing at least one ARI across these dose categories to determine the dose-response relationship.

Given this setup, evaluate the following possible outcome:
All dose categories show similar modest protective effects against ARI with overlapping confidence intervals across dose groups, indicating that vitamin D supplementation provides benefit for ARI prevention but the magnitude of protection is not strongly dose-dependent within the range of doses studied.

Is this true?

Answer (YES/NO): NO